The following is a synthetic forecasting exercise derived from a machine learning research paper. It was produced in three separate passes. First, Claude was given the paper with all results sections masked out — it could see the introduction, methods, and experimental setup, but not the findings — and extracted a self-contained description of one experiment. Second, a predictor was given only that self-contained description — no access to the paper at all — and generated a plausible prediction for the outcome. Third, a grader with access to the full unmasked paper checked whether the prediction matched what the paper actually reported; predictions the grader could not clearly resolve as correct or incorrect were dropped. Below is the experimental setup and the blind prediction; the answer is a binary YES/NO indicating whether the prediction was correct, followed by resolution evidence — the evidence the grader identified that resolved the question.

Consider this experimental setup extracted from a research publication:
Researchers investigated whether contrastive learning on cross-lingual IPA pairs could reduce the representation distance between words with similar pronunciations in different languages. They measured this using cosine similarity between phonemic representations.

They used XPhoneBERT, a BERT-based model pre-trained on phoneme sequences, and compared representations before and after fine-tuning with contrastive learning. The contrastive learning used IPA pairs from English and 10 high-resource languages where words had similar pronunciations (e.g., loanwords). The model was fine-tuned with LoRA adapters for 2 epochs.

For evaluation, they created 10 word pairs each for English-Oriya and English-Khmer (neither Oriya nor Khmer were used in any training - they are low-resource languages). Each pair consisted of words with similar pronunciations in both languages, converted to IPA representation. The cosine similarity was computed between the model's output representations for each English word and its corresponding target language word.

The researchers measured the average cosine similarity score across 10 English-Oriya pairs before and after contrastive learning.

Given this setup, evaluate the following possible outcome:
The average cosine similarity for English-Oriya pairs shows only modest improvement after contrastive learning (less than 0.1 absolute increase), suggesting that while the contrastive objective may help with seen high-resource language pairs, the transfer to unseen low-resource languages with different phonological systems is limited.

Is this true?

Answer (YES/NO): YES